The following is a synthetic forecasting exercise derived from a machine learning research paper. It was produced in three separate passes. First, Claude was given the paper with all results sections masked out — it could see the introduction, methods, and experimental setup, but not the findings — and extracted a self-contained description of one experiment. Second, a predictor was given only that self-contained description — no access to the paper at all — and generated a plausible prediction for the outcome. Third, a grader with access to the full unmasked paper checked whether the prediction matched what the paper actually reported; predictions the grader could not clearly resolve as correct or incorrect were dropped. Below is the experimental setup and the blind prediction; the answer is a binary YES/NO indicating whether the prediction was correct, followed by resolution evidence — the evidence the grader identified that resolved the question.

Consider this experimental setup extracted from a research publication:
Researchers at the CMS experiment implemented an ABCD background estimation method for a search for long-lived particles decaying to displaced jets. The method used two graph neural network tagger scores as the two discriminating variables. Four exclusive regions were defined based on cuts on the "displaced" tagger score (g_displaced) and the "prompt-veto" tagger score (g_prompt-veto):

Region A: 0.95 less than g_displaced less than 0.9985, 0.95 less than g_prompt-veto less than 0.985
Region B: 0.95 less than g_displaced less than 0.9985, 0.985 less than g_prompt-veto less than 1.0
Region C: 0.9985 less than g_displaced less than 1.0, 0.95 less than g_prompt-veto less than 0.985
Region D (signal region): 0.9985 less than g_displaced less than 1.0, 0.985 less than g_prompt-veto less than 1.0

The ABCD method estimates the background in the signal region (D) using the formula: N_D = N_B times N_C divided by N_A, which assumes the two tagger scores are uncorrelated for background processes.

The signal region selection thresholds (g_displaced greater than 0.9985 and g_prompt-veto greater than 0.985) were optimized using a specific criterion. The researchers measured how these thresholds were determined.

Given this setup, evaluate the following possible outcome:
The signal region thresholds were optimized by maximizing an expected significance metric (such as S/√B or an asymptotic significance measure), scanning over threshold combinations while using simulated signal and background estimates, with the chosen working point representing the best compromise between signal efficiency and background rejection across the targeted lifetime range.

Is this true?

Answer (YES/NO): NO